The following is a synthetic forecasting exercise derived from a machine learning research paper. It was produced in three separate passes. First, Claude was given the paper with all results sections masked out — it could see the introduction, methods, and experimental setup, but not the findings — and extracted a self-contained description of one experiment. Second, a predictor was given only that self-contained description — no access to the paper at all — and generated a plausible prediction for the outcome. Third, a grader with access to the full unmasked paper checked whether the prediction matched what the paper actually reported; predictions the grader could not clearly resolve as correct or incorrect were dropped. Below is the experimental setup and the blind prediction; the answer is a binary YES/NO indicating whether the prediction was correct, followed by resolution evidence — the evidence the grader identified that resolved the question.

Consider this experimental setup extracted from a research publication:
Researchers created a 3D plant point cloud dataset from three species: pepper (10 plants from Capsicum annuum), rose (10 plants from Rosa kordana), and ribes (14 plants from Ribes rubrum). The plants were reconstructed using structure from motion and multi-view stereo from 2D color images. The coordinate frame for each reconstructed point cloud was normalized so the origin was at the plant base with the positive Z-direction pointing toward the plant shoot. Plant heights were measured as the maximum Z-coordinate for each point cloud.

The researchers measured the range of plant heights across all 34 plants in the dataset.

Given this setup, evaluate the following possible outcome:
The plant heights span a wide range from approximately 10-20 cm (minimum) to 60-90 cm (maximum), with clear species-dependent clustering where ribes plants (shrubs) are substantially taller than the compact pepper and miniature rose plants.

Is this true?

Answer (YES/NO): NO